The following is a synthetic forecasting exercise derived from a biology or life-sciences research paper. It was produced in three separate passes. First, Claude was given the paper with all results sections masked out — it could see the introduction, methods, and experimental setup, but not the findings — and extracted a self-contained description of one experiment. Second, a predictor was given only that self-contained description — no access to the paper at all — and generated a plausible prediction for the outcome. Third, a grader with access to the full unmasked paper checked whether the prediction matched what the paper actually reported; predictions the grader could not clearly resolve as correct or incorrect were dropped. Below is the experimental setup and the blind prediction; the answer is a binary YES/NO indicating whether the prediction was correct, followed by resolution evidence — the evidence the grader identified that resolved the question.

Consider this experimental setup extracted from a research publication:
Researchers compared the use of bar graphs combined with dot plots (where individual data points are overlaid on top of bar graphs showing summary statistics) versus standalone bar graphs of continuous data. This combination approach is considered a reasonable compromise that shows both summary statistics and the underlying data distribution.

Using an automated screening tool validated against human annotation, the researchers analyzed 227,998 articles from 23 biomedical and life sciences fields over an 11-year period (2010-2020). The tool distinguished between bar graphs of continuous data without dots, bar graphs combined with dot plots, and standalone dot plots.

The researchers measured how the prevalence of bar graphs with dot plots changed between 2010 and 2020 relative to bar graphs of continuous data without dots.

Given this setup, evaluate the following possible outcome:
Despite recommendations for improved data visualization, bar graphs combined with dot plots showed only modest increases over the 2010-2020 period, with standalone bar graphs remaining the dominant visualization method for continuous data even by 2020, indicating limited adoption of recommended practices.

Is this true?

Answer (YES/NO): YES